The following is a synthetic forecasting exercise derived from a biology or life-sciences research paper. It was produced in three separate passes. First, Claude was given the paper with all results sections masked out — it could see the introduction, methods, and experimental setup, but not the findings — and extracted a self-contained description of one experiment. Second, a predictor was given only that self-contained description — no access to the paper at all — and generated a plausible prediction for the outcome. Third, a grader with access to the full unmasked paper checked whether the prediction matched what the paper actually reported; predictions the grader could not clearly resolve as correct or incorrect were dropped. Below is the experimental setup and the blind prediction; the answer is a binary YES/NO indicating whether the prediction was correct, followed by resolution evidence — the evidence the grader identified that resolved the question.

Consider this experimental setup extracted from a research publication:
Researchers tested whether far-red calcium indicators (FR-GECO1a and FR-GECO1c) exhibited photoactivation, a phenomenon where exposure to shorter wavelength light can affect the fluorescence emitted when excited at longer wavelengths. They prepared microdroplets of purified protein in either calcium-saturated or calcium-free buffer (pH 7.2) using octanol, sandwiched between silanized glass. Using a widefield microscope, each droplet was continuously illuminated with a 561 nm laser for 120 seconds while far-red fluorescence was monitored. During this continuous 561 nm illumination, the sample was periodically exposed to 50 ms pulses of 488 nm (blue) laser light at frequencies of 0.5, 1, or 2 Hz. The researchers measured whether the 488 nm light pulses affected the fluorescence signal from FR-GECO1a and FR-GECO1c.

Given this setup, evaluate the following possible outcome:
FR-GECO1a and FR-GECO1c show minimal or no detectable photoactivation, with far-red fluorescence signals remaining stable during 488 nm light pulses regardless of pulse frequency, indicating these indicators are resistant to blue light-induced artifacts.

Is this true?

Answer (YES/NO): NO